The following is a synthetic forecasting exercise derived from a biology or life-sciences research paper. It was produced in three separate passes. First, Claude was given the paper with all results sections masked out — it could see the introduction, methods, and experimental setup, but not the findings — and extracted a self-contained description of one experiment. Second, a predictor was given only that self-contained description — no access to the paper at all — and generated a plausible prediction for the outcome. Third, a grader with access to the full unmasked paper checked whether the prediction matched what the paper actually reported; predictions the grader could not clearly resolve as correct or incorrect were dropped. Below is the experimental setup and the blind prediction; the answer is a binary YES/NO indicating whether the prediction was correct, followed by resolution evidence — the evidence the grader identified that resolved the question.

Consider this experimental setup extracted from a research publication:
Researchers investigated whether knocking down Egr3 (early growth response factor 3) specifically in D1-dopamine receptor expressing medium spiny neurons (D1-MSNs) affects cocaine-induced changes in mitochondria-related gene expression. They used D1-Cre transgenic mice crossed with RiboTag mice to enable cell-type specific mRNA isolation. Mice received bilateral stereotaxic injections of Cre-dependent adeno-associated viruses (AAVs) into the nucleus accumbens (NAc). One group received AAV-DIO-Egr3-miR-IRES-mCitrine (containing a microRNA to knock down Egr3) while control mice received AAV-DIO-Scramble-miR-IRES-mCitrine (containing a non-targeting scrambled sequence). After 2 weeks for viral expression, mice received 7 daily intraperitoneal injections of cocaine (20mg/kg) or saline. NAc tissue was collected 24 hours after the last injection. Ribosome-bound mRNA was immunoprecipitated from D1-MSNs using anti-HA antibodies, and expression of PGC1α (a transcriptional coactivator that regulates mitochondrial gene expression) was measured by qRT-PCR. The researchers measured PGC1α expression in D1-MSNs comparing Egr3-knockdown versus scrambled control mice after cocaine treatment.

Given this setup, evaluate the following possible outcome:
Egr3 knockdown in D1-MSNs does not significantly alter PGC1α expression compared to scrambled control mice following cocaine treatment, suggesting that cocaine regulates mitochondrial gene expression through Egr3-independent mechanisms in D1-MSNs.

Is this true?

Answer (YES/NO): NO